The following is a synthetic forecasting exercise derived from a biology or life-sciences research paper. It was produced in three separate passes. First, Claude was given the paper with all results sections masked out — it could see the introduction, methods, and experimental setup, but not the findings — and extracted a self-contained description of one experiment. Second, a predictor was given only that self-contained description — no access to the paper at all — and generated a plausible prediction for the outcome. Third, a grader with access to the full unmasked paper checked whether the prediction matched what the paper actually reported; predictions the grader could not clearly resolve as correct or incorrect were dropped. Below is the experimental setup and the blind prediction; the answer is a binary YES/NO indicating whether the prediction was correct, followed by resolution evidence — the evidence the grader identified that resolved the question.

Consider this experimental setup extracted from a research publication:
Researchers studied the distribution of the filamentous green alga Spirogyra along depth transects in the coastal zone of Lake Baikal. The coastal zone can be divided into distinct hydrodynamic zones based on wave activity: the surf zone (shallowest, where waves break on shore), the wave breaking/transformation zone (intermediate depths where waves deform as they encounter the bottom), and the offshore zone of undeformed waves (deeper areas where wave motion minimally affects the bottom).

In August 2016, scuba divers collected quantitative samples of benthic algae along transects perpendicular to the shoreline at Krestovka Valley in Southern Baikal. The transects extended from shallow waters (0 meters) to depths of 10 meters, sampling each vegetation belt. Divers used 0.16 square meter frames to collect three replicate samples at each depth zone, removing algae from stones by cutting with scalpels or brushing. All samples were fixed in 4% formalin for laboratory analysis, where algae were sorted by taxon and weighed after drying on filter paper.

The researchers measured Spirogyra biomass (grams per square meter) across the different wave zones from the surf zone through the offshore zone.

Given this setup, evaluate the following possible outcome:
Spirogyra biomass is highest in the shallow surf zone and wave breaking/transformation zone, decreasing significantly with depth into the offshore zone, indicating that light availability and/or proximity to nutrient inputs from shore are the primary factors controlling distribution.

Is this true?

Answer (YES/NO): NO